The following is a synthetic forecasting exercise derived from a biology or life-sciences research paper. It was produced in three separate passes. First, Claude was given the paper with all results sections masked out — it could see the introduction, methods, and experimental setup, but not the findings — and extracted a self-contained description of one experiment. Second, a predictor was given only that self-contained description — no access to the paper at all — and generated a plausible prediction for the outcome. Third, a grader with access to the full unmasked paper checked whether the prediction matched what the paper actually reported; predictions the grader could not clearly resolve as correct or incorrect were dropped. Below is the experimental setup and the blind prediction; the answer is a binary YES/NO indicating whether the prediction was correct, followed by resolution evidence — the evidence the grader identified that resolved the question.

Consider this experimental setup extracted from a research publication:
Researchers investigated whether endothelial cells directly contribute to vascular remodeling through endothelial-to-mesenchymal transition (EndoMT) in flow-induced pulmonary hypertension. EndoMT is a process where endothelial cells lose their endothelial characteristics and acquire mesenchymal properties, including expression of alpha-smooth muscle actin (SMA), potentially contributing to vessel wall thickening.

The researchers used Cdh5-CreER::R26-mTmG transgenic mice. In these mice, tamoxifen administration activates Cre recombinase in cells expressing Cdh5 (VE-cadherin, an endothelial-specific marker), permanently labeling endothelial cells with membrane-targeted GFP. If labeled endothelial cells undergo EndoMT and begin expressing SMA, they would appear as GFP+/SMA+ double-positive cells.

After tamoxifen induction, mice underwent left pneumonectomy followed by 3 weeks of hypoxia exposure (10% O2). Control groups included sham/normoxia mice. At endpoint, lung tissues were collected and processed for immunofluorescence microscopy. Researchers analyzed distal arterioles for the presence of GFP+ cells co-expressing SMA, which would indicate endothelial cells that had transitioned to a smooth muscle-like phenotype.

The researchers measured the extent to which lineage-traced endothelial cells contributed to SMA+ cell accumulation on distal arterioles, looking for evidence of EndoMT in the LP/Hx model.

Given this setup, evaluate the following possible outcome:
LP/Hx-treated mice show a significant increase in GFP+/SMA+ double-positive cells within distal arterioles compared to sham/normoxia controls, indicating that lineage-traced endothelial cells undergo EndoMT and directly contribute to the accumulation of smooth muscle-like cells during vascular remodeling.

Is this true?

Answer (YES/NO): NO